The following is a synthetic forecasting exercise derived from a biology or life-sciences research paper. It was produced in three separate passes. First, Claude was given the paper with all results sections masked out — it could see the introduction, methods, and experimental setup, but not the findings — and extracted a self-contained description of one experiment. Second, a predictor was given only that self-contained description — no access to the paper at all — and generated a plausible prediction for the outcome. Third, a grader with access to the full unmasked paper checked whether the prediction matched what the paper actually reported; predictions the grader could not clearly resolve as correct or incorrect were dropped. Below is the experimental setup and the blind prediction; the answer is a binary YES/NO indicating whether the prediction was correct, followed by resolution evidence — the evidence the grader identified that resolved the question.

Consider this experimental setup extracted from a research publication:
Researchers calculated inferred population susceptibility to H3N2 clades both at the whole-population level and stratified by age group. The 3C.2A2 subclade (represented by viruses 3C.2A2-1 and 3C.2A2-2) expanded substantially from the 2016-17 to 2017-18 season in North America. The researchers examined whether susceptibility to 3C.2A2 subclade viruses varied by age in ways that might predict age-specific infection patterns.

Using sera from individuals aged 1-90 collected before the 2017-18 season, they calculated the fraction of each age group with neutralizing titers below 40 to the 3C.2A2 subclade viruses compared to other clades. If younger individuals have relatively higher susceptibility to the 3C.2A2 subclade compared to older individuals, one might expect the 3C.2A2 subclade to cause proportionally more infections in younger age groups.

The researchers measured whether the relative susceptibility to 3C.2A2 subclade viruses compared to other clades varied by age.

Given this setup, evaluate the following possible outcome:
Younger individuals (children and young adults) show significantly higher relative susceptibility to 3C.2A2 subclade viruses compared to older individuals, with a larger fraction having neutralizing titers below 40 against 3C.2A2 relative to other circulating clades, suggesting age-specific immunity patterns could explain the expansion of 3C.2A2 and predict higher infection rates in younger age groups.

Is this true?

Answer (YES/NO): NO